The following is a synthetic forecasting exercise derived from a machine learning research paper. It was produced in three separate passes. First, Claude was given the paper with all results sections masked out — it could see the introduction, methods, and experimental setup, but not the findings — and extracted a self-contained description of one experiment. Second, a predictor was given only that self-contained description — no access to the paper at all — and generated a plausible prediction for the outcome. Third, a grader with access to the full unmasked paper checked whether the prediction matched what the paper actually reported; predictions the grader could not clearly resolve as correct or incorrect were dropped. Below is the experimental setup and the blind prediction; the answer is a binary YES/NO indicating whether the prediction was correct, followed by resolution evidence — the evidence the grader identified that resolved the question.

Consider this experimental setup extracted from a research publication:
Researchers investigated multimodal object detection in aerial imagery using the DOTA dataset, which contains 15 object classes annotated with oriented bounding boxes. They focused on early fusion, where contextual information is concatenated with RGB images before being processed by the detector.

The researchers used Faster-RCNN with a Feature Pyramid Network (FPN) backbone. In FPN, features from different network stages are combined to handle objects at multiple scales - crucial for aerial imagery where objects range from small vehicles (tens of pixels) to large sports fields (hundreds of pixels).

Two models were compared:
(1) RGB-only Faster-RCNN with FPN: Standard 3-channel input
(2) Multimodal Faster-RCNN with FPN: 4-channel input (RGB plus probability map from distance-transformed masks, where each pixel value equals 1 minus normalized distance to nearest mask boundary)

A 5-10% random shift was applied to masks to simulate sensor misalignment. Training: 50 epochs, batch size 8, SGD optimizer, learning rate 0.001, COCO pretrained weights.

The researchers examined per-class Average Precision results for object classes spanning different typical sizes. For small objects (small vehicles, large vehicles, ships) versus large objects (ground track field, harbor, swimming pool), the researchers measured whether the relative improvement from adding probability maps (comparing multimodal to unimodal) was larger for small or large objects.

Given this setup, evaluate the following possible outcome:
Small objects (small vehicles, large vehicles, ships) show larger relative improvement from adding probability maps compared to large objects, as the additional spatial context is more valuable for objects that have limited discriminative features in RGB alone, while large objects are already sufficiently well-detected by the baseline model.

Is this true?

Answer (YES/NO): NO